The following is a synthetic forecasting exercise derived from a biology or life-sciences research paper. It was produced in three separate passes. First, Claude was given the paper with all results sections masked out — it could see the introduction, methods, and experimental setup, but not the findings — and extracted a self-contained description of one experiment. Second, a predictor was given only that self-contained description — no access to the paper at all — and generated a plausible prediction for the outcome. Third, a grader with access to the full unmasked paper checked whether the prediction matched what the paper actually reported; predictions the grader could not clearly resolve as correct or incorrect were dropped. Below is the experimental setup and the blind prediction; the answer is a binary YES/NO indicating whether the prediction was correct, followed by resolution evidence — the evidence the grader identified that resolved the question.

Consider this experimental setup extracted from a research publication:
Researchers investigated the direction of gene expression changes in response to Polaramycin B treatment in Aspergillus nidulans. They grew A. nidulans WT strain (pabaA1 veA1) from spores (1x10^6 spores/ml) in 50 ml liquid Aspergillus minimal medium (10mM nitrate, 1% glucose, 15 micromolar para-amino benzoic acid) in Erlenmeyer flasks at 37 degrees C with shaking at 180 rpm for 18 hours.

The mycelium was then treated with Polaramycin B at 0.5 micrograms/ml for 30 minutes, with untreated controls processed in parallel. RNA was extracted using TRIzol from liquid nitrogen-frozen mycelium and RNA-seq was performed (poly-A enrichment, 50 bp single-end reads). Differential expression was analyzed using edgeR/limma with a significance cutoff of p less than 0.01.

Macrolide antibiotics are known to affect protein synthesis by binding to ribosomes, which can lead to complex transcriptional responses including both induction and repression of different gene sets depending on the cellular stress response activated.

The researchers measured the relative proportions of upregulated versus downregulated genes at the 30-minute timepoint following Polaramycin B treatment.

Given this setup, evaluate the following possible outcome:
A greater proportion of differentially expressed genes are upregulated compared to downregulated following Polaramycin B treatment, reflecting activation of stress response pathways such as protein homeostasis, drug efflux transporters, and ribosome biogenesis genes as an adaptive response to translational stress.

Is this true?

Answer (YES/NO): NO